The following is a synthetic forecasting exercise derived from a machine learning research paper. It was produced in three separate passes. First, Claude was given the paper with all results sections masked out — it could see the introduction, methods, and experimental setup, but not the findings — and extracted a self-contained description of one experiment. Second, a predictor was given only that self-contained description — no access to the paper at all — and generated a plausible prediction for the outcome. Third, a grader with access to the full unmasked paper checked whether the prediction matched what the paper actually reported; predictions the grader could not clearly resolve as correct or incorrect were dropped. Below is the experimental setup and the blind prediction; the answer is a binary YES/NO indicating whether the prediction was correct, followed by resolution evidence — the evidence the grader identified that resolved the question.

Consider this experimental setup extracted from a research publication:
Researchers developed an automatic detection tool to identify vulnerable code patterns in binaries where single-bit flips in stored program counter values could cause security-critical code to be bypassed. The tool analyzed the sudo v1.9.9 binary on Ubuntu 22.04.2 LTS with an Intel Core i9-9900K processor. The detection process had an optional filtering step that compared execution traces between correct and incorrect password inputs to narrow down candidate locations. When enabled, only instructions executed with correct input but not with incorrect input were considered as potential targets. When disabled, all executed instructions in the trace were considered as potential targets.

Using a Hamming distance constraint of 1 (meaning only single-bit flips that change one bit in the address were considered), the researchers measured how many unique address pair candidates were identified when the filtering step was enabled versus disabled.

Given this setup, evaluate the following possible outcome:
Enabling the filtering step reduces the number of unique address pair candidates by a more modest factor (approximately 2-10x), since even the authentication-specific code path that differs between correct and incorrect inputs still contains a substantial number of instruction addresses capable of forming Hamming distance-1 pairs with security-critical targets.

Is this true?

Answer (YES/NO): YES